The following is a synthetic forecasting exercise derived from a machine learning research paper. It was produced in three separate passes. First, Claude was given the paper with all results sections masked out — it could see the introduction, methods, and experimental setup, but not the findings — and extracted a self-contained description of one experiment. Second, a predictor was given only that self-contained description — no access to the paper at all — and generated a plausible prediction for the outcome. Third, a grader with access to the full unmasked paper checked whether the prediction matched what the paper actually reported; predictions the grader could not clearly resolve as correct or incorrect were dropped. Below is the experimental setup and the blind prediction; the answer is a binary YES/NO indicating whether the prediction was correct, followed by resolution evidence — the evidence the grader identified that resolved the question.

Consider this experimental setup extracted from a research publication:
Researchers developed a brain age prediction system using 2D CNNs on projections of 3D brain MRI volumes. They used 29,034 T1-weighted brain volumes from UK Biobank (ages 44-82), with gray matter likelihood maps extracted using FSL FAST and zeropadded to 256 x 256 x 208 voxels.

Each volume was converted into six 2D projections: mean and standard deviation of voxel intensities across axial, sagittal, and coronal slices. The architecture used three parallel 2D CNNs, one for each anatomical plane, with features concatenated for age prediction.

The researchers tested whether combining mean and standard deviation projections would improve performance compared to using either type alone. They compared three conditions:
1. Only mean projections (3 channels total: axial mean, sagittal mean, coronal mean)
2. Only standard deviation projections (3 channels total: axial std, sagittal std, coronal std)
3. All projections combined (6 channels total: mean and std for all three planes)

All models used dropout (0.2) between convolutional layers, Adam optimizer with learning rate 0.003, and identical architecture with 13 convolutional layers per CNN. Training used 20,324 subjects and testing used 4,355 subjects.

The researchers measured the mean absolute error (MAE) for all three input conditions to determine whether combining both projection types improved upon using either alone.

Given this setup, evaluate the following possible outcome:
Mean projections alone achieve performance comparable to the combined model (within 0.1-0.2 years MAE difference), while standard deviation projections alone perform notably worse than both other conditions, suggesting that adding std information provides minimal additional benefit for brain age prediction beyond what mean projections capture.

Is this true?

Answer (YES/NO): NO